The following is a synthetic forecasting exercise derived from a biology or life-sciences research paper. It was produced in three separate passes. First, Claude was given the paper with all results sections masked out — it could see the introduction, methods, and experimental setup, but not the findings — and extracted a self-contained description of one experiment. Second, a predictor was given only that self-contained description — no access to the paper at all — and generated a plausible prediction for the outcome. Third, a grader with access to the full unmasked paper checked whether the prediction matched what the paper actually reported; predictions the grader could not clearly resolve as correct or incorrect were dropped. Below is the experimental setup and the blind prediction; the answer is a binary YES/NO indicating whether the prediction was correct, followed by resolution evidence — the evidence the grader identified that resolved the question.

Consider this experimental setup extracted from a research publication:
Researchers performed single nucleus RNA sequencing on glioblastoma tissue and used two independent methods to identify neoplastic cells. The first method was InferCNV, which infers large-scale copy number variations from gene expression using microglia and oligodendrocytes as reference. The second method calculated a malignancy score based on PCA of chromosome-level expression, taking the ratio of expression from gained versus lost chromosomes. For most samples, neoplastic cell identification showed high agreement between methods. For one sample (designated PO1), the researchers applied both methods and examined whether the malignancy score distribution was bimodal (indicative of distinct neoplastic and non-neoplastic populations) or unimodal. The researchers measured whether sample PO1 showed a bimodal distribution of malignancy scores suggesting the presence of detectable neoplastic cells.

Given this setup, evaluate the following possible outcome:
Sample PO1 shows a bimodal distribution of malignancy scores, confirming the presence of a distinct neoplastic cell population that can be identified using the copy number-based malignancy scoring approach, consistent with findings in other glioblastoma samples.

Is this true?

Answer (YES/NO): NO